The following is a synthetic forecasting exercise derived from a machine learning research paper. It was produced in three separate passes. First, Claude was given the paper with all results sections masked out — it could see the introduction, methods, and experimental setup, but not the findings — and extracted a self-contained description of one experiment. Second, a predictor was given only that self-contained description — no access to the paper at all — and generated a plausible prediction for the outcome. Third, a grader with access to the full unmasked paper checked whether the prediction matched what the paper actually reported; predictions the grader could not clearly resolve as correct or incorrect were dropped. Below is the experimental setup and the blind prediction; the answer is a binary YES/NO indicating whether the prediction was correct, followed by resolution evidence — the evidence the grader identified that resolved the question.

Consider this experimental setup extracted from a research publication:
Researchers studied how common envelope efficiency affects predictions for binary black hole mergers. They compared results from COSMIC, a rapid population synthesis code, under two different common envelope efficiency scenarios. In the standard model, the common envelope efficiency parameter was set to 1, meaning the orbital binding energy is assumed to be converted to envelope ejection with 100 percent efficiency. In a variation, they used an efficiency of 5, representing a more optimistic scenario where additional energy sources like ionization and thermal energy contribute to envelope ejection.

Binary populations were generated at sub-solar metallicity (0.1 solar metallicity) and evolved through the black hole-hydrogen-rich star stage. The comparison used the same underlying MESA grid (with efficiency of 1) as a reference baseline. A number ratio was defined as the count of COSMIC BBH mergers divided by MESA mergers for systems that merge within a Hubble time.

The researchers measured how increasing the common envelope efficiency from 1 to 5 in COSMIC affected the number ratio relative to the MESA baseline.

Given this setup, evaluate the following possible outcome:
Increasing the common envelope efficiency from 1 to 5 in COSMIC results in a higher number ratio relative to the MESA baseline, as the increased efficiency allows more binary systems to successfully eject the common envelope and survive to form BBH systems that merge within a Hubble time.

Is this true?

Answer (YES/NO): YES